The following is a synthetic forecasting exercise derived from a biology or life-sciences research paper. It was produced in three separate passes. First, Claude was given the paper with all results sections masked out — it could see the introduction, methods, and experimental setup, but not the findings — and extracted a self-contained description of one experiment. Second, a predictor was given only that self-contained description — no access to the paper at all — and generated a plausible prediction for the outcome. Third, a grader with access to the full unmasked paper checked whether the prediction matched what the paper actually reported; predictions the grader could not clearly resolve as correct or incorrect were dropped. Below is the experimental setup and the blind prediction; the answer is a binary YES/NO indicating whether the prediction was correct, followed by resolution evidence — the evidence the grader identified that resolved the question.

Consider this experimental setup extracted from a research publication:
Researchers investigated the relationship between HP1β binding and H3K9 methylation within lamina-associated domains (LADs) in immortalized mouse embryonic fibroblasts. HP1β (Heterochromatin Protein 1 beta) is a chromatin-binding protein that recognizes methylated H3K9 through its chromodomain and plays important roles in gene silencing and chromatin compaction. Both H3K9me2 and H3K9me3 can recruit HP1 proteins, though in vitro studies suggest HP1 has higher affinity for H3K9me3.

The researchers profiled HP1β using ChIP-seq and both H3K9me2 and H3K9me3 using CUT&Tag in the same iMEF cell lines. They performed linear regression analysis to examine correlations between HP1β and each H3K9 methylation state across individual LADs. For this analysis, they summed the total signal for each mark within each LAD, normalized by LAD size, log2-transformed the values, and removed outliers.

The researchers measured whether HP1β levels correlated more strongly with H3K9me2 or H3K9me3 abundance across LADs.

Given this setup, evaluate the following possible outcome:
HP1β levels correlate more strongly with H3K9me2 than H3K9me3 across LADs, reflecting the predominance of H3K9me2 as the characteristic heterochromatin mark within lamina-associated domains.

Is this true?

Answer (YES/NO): NO